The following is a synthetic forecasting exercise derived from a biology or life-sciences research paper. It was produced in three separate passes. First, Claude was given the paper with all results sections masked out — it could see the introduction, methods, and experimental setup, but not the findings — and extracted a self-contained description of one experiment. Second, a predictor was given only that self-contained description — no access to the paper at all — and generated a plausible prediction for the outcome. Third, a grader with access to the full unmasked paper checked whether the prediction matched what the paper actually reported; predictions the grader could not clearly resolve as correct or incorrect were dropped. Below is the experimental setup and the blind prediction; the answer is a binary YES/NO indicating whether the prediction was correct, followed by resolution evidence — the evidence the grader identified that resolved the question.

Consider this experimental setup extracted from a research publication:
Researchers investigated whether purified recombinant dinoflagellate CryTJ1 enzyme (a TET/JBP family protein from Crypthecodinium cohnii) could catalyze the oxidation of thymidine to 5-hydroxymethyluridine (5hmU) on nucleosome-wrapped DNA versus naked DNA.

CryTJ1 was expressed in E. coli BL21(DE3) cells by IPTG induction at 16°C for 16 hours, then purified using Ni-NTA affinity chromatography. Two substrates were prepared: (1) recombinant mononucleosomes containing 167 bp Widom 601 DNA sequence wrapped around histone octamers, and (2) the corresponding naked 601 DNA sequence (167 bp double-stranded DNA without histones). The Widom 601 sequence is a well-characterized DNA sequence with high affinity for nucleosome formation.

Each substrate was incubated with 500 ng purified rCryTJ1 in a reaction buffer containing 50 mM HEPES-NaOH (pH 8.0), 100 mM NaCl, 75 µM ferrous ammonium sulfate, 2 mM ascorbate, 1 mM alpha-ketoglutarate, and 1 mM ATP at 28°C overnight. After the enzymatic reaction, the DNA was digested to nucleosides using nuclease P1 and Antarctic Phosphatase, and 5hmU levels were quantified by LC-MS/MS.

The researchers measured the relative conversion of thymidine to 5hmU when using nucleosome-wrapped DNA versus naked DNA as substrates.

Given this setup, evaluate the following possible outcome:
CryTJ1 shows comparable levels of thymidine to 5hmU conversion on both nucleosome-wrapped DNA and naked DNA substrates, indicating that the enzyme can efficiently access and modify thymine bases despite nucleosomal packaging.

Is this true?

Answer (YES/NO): NO